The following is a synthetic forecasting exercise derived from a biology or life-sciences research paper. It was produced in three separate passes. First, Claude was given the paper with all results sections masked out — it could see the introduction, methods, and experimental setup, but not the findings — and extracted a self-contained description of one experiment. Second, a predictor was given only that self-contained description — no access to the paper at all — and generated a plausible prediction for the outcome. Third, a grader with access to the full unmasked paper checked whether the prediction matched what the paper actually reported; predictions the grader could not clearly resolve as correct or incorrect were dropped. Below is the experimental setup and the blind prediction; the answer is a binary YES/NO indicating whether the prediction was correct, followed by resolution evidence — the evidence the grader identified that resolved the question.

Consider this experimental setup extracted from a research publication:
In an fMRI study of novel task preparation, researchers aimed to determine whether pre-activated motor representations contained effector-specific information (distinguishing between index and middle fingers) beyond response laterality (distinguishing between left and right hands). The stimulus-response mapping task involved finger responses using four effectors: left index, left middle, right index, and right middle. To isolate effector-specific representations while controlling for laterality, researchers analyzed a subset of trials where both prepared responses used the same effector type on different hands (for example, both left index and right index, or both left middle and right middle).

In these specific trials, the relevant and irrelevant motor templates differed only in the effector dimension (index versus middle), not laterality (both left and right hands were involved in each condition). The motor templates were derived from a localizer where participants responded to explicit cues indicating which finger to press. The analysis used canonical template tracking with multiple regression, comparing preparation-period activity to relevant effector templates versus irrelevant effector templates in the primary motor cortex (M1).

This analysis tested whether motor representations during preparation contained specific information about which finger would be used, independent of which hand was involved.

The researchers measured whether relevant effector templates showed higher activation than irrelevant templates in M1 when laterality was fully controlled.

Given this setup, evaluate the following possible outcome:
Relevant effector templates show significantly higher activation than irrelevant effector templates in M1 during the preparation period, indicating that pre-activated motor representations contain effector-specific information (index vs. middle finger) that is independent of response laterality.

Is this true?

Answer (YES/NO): NO